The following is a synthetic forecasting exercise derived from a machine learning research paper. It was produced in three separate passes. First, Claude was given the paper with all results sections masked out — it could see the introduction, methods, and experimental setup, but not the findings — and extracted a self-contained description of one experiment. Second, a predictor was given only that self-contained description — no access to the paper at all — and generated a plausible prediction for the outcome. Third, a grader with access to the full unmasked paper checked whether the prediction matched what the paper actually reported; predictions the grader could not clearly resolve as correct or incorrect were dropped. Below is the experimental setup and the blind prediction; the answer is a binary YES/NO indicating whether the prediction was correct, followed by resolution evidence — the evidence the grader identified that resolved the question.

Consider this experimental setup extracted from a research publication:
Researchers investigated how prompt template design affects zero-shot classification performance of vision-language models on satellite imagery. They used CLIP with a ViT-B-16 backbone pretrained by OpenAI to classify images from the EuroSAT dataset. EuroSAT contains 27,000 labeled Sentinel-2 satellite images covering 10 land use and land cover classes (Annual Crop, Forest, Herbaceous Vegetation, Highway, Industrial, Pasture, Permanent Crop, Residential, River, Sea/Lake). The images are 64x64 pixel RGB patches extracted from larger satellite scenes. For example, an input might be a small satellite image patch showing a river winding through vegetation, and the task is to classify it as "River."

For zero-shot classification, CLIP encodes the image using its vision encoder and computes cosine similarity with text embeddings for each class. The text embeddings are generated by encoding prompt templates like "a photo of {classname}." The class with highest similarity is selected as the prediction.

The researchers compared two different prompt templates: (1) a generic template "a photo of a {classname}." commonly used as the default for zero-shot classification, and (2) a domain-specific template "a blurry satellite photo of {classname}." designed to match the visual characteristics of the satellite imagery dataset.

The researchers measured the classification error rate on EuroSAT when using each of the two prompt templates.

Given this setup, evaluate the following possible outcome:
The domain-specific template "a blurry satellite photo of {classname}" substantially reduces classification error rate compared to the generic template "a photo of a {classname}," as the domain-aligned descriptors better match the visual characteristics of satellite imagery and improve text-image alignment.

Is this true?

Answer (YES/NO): YES